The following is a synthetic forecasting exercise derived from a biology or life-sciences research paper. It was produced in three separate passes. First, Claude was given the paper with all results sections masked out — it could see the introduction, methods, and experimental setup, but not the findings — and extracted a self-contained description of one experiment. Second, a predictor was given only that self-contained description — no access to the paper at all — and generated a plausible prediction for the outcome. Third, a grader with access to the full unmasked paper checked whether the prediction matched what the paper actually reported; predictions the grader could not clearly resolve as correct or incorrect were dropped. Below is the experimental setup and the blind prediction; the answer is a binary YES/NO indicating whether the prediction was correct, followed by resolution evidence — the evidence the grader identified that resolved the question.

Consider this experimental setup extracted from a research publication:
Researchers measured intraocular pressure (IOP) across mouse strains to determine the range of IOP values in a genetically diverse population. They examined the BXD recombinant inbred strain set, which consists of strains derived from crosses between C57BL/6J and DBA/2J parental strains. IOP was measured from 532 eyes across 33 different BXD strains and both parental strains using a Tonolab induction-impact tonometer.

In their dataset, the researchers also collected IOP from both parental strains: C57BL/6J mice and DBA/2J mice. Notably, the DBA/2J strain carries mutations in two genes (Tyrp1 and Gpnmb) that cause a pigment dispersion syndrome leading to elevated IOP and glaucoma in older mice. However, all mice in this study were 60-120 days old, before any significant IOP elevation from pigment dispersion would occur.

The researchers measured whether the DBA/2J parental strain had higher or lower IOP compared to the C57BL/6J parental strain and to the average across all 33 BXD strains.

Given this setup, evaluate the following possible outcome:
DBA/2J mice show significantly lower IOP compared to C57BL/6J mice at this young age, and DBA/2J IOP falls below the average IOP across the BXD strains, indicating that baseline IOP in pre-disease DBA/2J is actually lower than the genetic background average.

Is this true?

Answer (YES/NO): NO